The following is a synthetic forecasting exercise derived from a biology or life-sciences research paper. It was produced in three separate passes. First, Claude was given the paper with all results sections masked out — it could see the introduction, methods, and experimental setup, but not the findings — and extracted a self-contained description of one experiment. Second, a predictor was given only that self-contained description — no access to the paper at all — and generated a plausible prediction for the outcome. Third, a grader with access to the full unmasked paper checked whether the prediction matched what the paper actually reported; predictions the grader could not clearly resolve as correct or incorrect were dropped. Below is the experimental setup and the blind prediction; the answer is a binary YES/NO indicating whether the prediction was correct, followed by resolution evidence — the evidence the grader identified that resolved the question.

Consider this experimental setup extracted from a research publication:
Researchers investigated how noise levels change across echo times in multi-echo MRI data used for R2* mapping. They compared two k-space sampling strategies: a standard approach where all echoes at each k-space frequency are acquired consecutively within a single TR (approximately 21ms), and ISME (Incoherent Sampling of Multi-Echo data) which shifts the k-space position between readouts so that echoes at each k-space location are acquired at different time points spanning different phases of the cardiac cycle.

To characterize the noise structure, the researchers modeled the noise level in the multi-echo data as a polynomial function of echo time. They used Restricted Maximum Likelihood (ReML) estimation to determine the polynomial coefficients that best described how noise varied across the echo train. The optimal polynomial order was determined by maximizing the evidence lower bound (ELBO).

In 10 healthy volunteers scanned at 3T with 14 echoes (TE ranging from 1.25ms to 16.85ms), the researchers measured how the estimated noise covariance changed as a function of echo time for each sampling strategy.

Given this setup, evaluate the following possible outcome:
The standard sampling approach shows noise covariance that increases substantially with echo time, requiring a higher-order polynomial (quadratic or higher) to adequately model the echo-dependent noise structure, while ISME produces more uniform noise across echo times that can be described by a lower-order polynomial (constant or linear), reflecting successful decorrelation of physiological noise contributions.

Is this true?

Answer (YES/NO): NO